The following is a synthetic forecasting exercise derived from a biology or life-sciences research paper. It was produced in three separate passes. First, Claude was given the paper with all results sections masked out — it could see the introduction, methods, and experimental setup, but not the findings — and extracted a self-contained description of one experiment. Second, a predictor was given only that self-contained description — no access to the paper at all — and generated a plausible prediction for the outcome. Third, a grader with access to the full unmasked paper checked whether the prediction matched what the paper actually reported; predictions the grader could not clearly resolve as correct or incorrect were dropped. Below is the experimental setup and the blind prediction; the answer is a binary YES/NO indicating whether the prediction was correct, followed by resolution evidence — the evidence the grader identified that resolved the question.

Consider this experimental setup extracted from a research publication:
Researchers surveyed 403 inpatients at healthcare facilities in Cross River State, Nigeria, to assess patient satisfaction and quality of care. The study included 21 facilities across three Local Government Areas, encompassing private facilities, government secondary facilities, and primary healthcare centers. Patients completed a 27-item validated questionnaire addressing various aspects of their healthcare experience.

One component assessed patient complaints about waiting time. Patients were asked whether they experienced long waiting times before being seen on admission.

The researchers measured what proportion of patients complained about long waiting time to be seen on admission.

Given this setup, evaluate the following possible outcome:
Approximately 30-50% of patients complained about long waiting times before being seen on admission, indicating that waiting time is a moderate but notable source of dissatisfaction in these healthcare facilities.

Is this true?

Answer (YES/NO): YES